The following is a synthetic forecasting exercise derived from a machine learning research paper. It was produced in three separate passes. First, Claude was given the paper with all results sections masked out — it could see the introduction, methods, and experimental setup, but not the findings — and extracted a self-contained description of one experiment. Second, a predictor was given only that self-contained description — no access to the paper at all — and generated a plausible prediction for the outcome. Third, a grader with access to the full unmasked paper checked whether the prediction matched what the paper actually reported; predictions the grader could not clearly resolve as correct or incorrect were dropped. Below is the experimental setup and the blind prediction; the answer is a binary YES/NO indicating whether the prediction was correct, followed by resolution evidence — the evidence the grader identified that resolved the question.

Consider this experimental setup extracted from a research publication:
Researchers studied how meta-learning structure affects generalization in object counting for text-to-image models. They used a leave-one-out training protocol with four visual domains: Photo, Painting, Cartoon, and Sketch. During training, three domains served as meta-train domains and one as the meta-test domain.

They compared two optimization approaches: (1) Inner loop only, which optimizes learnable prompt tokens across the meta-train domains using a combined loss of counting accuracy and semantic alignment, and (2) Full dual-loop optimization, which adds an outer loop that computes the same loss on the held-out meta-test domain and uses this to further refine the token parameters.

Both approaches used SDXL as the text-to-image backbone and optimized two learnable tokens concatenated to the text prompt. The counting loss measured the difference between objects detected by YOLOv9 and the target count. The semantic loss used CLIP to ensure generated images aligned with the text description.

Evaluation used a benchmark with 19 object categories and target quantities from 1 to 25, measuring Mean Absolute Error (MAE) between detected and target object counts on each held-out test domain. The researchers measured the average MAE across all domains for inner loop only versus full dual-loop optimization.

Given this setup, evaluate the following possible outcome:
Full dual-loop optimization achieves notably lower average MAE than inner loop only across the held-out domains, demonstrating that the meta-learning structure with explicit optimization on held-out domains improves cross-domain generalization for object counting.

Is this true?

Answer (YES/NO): YES